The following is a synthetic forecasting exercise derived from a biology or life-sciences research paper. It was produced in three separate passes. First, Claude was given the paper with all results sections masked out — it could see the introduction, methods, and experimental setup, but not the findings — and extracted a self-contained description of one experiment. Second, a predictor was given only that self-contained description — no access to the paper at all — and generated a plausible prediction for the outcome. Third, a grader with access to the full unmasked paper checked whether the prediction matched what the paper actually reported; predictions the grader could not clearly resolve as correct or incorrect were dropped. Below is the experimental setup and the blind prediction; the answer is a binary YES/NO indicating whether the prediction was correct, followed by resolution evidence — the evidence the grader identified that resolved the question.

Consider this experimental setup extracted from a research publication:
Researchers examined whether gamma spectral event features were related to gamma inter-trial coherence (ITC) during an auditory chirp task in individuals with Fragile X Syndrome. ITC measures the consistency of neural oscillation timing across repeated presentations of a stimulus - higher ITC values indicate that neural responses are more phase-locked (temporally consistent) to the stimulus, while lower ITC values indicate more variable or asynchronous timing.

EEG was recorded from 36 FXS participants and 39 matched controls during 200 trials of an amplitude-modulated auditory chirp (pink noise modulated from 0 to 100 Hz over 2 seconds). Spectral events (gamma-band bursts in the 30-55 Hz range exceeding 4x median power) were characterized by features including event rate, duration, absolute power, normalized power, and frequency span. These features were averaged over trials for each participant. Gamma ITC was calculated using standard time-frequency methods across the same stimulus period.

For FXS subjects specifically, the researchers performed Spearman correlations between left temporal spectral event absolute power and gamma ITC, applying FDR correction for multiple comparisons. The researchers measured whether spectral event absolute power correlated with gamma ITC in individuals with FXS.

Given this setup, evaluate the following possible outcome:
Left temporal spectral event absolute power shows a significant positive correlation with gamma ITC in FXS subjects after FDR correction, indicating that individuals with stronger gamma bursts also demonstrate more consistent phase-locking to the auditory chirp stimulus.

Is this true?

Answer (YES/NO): NO